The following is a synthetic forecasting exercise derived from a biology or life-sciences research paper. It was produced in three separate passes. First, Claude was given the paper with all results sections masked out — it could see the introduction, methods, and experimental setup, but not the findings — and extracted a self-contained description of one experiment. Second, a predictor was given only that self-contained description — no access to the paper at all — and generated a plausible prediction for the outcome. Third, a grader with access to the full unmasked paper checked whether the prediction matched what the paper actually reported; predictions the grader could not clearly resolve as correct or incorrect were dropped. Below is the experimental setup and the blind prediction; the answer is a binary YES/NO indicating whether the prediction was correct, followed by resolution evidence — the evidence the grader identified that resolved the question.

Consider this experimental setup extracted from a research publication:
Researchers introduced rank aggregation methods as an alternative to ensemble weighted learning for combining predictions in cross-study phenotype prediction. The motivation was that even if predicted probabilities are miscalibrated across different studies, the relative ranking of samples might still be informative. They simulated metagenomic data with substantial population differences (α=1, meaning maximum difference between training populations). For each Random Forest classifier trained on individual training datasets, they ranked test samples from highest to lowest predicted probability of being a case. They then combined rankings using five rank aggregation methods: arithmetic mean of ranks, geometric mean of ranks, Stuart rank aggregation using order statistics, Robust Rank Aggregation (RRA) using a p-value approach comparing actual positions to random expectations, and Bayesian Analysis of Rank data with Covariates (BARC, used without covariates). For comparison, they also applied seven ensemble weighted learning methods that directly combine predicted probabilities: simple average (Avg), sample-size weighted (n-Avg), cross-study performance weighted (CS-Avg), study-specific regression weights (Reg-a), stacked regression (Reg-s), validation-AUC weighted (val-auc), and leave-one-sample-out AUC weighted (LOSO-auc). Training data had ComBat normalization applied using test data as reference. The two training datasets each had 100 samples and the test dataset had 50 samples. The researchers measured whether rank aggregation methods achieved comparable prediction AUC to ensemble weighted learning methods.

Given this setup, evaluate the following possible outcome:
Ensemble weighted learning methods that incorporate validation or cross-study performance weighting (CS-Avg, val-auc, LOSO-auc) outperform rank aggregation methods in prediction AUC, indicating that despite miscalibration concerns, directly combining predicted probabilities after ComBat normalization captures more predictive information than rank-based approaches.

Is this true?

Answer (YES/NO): NO